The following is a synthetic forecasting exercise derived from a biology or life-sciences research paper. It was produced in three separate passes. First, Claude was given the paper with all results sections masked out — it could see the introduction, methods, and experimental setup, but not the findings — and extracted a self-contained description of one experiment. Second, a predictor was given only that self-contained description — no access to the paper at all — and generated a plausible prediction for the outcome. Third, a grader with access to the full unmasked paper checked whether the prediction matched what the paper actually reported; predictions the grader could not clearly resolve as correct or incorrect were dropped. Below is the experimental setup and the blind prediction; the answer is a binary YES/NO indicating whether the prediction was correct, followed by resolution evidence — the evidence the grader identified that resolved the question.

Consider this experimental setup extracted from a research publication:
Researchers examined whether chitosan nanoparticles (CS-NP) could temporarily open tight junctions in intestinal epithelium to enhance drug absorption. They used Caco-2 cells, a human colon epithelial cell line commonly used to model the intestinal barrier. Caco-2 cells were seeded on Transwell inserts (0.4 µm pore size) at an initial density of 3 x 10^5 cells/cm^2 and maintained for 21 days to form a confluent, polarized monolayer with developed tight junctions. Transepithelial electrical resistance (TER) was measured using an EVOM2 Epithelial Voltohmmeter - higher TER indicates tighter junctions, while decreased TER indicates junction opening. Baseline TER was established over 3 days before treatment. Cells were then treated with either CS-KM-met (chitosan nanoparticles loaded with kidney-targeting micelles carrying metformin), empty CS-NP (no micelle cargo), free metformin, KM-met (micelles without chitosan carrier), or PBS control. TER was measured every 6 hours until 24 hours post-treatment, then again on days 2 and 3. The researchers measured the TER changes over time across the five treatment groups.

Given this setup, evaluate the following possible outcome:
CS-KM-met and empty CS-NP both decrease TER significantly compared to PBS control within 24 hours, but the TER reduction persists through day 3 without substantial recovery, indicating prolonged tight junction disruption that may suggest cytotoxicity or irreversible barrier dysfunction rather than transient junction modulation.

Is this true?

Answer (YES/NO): NO